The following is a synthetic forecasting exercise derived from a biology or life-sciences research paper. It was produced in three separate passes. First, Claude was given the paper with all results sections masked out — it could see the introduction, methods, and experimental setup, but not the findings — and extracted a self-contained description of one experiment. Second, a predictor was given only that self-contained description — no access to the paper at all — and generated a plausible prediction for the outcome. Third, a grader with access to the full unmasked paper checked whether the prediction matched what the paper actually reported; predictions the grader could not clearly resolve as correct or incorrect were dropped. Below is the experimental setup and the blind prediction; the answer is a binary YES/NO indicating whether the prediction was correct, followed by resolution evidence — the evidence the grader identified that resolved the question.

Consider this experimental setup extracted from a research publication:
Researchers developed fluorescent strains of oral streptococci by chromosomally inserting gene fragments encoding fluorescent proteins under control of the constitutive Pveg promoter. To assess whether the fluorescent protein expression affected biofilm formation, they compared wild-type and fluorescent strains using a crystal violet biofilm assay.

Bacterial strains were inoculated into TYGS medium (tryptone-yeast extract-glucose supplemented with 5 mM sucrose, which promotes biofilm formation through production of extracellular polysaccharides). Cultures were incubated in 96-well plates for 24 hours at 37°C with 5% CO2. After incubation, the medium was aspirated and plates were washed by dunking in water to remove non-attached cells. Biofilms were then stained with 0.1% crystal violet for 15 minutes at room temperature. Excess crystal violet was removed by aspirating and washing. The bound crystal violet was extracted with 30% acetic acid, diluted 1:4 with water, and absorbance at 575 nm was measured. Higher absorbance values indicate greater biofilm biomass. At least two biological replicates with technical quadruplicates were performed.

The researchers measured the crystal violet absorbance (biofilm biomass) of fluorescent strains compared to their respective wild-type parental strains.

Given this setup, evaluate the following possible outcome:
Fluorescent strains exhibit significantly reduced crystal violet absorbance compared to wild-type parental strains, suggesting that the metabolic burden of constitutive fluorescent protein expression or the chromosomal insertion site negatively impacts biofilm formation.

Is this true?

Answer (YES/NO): NO